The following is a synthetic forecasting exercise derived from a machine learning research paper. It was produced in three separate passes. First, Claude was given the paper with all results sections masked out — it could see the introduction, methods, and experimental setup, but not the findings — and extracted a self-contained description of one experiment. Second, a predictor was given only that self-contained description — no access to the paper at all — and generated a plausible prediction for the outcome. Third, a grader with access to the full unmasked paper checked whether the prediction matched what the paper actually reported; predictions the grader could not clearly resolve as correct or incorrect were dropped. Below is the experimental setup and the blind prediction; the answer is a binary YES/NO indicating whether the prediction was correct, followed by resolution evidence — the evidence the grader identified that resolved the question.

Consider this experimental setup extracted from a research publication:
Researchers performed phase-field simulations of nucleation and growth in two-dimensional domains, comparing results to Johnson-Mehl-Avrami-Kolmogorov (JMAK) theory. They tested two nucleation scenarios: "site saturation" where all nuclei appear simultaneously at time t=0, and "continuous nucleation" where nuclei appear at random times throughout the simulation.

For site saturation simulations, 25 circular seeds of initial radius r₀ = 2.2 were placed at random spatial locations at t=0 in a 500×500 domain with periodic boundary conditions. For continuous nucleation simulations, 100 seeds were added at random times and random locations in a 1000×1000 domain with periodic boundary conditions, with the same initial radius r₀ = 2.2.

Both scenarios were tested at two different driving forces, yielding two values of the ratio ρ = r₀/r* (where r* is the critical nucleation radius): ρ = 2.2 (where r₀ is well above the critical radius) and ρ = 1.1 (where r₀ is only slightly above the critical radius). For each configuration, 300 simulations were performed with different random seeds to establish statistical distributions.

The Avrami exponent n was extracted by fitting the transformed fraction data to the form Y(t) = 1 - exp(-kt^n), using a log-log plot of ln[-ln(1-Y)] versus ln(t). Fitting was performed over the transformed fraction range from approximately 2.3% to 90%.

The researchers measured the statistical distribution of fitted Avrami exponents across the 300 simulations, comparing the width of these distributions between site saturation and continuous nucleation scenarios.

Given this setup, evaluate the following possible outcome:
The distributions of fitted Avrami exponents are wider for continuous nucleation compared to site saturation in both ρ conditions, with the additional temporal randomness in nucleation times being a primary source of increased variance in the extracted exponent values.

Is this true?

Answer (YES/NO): YES